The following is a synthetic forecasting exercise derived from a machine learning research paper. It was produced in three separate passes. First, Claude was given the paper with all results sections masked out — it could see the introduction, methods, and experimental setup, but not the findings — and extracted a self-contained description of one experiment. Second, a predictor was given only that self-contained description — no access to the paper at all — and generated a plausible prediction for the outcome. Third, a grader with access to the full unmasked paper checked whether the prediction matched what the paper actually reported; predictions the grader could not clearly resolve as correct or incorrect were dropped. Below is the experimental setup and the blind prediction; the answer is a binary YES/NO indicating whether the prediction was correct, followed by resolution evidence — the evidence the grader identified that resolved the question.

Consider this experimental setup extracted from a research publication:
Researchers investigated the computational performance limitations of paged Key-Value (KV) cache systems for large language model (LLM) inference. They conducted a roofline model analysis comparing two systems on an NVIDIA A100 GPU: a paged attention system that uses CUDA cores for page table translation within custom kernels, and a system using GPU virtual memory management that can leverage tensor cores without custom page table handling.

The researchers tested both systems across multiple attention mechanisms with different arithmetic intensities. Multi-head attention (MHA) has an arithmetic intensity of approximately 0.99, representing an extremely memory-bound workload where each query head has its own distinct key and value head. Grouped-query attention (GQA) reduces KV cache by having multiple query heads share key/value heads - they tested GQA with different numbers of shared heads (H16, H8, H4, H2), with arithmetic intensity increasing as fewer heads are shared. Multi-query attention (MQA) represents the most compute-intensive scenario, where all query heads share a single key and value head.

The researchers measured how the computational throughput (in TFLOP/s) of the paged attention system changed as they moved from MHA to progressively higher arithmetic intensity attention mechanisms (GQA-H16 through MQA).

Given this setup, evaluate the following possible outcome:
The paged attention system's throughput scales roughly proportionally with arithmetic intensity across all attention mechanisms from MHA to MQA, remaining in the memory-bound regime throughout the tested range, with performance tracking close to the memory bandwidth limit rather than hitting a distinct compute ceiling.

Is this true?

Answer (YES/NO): NO